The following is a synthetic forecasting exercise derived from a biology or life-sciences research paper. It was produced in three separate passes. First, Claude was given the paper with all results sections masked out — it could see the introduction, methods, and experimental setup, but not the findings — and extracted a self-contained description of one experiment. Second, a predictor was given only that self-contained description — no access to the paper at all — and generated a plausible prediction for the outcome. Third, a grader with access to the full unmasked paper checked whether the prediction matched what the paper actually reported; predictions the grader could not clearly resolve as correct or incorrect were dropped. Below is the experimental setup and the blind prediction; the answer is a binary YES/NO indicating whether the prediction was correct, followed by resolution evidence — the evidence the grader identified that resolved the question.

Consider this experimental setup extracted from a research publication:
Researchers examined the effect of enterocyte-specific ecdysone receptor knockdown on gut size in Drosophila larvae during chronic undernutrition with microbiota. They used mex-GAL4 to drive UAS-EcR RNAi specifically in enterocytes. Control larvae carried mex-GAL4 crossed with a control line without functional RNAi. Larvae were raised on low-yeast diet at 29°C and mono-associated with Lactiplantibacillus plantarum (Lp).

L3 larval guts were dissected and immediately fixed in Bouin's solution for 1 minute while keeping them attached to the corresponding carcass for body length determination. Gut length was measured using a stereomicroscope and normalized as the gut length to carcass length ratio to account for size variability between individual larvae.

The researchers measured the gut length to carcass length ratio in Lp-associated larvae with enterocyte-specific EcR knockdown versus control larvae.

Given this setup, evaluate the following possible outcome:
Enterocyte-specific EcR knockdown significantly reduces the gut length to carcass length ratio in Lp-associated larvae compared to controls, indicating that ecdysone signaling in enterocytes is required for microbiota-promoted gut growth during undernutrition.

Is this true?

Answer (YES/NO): YES